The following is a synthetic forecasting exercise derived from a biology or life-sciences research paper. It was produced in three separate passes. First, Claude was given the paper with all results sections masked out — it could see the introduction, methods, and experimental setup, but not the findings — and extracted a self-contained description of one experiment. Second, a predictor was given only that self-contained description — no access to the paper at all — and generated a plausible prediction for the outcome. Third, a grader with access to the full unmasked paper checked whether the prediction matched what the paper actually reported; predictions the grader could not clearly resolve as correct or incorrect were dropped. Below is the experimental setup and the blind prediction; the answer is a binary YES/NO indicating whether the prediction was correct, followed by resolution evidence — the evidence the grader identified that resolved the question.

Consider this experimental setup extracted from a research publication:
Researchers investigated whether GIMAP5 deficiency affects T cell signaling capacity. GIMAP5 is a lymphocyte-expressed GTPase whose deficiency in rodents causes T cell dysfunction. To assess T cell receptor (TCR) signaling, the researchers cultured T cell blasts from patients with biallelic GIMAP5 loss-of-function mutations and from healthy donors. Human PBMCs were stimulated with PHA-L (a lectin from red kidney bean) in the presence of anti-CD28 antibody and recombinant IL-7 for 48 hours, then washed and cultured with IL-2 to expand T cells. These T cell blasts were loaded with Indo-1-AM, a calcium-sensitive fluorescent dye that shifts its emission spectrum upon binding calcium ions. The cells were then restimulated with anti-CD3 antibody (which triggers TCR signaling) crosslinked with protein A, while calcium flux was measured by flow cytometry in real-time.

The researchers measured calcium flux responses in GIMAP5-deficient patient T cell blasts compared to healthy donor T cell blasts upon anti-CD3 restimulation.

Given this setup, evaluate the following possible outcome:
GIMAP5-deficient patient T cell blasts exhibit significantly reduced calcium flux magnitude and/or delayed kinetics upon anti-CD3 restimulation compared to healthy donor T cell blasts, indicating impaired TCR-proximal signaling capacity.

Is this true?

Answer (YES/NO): NO